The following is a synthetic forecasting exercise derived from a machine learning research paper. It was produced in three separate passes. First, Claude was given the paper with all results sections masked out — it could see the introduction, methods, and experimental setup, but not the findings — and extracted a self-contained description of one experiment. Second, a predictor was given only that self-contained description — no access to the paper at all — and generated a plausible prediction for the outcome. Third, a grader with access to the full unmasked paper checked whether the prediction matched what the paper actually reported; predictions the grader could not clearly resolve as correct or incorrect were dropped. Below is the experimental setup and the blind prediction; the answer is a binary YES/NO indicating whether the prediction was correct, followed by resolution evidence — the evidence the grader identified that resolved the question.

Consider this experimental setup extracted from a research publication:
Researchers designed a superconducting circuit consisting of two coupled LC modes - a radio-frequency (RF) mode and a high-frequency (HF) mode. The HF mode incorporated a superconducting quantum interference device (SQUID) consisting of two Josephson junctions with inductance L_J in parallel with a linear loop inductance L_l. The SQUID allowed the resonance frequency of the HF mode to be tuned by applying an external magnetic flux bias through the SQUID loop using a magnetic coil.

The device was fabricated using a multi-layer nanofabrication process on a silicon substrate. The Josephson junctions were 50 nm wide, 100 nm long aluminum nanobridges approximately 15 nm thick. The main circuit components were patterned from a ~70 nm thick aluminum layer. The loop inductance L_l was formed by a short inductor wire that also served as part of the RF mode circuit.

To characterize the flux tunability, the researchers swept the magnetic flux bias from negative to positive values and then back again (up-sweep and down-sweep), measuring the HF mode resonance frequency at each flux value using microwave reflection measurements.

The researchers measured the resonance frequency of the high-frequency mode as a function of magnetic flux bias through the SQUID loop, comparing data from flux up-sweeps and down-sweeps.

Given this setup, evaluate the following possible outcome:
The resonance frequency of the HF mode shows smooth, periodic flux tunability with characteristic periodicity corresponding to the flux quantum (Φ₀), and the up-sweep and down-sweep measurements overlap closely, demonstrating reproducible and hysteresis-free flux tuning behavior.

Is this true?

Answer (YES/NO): NO